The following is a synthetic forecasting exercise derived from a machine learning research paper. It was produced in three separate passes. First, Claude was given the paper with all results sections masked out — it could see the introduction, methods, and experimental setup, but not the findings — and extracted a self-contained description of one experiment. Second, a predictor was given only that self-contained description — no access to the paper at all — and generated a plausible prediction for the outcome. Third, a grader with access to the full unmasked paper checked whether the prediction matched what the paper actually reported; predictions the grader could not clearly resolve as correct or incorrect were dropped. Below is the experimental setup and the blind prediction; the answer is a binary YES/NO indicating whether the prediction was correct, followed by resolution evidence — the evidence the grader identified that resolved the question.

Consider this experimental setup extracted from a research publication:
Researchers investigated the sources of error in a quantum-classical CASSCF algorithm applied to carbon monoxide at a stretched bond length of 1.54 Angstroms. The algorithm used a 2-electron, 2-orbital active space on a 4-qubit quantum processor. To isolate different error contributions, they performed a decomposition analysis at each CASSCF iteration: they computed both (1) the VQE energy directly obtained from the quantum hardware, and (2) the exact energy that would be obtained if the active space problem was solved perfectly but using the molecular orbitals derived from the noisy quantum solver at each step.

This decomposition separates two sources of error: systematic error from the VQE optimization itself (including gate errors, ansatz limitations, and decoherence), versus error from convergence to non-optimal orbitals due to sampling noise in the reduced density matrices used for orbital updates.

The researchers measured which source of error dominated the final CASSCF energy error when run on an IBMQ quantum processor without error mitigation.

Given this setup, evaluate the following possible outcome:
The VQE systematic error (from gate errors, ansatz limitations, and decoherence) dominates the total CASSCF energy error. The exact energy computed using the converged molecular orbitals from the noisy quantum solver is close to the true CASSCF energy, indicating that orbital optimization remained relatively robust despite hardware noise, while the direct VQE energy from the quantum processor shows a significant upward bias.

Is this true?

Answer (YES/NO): YES